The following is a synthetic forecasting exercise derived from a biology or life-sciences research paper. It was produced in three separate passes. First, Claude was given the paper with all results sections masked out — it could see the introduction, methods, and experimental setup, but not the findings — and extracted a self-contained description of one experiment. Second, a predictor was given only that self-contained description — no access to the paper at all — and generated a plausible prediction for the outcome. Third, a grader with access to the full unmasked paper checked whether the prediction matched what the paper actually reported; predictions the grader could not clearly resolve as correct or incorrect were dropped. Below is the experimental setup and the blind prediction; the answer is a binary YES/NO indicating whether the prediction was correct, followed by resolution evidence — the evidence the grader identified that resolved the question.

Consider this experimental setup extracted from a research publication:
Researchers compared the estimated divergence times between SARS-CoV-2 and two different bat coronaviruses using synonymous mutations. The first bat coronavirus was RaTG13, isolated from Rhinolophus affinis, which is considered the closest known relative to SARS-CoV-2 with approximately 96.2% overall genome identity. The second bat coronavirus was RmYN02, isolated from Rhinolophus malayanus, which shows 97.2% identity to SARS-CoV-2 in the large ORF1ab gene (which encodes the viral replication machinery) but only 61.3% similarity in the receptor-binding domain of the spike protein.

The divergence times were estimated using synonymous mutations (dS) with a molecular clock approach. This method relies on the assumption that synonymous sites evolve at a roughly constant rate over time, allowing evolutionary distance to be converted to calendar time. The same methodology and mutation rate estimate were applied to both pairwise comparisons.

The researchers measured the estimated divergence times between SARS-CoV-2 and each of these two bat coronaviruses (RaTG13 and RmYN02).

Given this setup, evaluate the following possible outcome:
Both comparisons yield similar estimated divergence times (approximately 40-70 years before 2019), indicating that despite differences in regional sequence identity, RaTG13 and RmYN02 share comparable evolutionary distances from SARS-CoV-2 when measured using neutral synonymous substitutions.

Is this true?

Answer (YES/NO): NO